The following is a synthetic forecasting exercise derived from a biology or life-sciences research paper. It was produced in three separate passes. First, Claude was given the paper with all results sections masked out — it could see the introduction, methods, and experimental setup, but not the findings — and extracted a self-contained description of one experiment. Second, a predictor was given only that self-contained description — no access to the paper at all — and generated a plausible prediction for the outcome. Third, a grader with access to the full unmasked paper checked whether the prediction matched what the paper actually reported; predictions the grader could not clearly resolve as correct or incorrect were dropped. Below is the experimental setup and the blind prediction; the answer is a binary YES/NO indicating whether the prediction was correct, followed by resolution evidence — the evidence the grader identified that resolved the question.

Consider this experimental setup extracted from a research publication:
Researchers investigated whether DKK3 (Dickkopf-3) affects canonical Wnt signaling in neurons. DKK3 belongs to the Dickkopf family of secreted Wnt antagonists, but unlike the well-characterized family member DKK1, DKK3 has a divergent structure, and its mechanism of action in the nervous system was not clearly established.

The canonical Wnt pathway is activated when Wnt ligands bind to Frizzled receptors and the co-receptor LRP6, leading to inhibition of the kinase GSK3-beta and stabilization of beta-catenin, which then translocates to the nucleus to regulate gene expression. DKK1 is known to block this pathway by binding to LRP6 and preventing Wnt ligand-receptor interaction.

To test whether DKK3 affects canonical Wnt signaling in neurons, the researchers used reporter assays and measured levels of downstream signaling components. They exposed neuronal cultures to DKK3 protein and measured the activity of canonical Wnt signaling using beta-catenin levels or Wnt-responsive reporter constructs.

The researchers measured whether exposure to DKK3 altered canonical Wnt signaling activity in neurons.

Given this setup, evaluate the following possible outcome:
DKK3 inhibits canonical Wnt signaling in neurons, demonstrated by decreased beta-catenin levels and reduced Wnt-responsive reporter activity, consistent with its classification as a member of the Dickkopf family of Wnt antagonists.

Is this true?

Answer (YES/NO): YES